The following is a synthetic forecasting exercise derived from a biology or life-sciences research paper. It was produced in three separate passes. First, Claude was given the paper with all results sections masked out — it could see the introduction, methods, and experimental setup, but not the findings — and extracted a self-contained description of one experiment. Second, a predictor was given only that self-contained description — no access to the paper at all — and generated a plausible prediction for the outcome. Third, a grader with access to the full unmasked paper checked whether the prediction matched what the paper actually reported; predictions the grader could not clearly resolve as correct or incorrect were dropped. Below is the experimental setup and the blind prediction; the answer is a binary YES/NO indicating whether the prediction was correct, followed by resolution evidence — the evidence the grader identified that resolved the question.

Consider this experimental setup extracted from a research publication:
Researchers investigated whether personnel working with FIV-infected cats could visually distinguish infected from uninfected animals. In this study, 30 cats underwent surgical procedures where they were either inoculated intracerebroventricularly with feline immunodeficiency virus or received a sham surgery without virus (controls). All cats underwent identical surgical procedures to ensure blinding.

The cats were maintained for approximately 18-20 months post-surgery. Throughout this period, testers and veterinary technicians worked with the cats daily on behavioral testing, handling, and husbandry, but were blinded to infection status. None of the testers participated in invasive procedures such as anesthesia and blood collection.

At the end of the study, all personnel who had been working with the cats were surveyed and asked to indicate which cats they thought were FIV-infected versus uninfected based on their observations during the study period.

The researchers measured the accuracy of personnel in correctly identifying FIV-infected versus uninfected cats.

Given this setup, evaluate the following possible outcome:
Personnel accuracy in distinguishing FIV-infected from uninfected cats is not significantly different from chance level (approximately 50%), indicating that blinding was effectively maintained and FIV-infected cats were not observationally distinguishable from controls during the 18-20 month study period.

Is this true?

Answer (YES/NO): YES